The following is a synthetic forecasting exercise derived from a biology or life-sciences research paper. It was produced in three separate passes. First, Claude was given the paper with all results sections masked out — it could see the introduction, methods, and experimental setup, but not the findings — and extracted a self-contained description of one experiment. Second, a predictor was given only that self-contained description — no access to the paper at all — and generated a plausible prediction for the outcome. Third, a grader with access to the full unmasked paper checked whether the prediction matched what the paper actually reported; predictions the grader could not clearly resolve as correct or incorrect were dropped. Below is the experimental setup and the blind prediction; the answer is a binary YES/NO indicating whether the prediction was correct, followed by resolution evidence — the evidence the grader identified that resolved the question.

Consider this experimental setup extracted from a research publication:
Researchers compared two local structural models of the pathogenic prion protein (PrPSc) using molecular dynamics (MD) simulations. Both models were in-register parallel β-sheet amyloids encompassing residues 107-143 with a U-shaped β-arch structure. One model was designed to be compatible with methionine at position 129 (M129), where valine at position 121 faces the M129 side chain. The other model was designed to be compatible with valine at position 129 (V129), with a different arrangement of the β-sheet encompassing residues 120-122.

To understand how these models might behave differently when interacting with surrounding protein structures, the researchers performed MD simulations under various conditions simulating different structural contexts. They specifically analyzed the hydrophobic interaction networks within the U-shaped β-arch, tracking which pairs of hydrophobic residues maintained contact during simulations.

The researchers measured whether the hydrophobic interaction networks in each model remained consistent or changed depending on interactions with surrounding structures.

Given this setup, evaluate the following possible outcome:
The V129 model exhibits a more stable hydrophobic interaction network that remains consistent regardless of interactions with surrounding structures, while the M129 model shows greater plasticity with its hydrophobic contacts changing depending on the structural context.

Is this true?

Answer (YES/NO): YES